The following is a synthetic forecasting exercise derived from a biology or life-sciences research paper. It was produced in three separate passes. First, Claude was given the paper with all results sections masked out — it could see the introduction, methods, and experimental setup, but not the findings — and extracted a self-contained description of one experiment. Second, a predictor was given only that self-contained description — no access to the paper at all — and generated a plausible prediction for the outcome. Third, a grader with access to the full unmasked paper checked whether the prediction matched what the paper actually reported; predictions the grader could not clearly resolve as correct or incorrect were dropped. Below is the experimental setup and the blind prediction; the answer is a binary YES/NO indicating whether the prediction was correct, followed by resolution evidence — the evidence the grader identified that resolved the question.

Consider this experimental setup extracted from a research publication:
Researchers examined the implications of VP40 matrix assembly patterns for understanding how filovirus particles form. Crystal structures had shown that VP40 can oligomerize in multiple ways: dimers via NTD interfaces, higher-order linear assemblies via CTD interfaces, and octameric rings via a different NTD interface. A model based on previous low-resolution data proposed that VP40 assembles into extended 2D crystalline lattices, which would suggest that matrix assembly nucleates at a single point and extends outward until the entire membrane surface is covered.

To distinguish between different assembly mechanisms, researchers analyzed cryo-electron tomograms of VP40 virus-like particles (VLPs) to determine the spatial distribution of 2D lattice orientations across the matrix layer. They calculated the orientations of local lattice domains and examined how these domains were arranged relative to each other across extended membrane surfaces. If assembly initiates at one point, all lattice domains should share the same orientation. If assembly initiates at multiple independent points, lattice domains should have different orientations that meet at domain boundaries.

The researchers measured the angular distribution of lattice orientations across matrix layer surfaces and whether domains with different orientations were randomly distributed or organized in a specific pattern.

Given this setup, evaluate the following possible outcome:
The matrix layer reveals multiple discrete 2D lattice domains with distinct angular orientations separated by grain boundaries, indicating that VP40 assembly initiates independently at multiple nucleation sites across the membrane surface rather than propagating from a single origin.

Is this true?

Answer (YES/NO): YES